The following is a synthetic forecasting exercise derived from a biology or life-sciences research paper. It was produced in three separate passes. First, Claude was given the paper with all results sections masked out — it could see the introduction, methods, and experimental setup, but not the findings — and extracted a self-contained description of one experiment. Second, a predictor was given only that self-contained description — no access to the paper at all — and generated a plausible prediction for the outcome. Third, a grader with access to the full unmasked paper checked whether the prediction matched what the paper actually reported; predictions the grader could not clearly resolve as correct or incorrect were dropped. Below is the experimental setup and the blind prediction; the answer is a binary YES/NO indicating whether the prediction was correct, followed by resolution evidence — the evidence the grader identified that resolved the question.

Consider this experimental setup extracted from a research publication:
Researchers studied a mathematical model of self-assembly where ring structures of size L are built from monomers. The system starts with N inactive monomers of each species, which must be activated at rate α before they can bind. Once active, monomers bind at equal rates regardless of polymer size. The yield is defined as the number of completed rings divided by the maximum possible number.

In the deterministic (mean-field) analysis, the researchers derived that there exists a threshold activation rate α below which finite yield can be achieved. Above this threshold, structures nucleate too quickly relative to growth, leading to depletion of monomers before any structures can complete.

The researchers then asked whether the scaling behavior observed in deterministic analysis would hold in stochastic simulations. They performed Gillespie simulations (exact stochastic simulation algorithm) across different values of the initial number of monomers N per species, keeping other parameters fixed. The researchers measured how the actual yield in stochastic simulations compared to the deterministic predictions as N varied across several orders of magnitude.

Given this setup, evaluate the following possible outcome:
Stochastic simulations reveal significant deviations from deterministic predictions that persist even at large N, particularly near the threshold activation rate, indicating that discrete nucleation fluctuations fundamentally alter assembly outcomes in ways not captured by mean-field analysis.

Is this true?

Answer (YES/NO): NO